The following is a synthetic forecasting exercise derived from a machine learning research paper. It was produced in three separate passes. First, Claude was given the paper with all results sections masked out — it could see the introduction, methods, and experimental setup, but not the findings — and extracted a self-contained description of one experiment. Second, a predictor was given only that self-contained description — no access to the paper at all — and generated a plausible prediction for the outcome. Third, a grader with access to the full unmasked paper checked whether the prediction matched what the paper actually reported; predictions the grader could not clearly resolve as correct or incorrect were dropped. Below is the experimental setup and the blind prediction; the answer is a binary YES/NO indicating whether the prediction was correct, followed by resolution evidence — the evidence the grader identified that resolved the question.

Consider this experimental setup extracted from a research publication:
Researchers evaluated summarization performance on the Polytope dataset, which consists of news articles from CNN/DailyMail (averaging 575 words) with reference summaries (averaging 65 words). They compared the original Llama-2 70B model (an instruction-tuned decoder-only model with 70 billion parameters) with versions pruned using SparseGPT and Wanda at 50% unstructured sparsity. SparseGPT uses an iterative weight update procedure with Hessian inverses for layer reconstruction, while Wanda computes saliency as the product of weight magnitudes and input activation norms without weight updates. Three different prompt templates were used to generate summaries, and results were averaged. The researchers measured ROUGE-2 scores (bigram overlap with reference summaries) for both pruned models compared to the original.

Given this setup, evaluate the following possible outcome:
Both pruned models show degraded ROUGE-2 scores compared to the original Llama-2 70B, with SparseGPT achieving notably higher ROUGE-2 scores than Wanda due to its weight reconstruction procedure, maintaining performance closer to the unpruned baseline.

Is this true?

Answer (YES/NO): NO